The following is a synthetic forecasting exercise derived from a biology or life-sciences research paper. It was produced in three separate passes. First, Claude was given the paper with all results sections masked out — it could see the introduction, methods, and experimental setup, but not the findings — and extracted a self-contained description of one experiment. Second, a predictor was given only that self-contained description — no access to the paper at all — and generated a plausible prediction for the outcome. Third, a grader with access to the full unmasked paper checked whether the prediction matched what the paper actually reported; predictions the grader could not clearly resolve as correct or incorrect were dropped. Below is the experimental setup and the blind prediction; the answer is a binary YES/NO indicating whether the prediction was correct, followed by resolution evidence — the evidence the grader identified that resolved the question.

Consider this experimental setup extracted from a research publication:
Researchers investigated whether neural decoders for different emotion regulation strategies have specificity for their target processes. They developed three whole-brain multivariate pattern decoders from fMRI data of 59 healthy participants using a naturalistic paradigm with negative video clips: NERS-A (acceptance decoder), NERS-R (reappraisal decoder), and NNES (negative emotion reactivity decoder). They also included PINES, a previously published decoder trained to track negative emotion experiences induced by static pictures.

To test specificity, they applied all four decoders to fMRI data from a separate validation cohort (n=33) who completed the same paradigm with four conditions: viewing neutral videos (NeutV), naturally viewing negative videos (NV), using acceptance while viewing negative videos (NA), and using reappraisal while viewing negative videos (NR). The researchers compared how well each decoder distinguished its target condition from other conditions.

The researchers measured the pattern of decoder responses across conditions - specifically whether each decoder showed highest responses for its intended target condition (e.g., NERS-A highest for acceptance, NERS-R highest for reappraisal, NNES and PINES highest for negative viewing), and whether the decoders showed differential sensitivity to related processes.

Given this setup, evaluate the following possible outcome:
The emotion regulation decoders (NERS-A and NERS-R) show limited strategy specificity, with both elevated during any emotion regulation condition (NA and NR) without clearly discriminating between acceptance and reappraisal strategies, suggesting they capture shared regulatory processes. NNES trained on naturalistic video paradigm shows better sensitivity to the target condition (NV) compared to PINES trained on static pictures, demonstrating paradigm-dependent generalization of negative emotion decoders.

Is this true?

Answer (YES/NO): NO